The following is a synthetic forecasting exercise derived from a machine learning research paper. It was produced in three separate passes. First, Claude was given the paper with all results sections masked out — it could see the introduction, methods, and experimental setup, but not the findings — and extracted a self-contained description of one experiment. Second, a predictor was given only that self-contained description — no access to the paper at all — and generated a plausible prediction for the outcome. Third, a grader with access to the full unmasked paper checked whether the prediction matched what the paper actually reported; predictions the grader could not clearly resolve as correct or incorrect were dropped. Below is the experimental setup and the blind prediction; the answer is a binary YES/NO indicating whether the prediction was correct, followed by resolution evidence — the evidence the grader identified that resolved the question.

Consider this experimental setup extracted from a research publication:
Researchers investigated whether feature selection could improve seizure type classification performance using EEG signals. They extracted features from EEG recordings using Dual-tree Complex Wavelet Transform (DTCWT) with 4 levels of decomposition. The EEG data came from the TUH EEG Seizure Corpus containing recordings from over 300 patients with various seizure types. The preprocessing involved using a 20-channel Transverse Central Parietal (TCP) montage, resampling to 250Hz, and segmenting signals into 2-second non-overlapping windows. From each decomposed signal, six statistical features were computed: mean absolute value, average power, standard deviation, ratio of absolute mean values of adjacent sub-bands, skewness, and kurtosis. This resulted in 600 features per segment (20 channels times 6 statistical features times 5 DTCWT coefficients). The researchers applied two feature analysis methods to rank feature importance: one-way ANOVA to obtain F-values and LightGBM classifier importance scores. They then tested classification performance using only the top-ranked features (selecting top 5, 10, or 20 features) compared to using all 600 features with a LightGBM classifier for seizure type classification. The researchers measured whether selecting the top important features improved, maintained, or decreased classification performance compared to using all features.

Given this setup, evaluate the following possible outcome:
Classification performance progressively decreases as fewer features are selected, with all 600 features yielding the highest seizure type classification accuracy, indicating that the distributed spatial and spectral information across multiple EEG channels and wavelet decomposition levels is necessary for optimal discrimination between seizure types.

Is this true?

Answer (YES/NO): YES